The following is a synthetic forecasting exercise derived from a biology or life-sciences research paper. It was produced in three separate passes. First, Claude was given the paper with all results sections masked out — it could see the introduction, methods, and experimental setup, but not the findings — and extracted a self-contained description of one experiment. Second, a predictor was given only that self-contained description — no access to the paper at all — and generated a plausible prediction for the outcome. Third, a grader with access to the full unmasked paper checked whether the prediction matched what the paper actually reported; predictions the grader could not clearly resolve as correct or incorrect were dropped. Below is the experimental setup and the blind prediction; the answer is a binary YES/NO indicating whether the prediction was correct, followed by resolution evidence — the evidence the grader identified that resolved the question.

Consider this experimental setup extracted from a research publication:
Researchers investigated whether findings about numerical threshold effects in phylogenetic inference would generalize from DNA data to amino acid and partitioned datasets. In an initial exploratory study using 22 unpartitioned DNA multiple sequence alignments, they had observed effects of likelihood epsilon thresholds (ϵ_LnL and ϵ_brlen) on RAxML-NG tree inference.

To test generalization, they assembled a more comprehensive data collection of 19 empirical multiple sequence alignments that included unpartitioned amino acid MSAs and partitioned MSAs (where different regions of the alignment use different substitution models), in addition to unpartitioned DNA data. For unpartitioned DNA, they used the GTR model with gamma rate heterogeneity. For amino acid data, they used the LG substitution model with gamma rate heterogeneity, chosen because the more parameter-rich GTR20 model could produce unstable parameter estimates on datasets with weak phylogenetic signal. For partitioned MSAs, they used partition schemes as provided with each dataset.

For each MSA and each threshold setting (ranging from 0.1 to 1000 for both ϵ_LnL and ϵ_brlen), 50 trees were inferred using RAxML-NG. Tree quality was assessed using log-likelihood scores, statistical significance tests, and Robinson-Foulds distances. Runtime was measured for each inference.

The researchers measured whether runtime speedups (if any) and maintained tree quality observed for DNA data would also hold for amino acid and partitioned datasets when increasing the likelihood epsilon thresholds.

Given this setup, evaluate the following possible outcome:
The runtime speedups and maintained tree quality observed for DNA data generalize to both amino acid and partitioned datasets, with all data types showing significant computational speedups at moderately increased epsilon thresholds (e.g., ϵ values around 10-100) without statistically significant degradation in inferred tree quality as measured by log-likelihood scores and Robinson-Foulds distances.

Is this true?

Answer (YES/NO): NO